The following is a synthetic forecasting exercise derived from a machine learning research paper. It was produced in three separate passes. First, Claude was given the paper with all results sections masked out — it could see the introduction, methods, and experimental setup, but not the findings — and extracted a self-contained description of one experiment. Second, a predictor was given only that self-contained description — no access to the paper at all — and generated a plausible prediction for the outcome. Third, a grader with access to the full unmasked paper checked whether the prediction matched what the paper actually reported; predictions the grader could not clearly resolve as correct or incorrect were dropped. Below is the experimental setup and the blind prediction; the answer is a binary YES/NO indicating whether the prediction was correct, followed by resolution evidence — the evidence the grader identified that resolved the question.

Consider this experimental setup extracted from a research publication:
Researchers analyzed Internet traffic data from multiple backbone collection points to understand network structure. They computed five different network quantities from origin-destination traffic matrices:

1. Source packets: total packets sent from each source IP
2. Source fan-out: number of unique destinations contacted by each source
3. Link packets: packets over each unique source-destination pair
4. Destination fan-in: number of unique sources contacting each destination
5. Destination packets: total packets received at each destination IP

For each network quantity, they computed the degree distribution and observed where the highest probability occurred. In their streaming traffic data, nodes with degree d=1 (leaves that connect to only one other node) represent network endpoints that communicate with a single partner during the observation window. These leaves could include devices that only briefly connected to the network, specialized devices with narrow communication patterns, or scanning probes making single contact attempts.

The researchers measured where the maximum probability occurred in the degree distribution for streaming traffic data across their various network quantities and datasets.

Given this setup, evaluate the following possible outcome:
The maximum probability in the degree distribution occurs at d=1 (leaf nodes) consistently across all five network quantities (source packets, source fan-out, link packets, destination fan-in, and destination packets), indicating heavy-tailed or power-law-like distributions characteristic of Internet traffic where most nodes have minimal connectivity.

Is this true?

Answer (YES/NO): YES